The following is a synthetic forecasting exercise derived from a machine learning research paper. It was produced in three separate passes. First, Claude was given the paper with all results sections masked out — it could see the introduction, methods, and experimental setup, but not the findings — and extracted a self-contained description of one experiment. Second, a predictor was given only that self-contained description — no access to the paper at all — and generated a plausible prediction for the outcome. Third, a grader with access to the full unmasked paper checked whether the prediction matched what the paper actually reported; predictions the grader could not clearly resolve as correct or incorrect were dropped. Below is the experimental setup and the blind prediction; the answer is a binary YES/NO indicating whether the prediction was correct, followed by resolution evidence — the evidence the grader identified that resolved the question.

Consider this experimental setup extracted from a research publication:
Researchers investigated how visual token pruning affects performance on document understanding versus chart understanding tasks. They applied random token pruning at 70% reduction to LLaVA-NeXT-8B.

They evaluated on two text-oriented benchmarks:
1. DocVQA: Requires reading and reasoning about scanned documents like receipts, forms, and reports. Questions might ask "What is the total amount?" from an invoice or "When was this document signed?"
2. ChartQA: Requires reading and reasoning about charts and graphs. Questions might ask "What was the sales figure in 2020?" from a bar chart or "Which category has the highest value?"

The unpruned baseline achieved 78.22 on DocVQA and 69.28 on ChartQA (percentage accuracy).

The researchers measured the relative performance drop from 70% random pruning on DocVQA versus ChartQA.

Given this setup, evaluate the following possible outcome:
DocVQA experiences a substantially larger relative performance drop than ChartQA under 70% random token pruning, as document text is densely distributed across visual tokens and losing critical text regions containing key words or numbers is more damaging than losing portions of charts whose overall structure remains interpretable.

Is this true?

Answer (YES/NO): NO